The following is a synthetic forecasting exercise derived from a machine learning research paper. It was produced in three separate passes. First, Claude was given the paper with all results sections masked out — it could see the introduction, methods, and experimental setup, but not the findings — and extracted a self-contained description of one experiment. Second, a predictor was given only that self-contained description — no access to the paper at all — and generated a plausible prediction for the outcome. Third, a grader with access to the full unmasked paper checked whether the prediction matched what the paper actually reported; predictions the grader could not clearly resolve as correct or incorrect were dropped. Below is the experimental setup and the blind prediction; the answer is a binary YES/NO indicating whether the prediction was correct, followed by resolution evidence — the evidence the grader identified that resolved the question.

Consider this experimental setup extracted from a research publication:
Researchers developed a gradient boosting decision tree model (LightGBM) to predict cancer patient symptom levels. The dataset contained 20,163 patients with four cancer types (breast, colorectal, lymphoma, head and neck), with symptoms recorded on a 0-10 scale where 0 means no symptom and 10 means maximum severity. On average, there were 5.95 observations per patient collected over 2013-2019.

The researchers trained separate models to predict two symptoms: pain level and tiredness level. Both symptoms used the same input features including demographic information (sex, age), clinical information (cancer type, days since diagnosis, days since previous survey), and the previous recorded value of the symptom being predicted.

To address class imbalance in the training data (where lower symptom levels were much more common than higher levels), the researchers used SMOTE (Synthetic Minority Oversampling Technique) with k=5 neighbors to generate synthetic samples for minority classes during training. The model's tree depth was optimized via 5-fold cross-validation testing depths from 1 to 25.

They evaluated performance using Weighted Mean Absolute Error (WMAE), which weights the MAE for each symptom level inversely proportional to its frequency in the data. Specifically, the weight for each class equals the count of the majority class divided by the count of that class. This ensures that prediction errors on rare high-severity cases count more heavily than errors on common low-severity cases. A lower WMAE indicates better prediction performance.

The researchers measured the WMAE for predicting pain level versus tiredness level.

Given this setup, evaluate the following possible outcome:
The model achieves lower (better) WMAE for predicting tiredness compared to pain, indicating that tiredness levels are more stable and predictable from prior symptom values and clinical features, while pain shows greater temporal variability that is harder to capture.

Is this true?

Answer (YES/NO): YES